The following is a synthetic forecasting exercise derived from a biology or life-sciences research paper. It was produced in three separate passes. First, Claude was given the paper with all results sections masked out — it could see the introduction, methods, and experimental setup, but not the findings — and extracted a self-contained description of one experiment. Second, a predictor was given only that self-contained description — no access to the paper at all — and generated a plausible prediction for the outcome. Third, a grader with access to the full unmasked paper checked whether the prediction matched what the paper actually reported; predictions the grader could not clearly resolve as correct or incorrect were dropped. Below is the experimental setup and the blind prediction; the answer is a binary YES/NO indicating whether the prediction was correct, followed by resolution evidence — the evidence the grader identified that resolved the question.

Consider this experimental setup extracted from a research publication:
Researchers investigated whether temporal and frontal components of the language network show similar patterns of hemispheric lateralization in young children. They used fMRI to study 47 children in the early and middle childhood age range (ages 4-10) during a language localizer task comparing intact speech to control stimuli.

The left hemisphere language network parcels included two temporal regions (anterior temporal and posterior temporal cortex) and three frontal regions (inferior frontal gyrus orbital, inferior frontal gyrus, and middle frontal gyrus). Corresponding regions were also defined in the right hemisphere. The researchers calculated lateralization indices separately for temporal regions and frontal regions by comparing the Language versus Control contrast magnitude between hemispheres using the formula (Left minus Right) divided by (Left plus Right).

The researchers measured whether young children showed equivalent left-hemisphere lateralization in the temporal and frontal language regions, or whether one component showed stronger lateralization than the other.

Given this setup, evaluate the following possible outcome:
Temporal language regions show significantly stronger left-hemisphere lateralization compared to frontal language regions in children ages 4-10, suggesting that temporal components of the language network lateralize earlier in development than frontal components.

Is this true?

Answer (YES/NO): NO